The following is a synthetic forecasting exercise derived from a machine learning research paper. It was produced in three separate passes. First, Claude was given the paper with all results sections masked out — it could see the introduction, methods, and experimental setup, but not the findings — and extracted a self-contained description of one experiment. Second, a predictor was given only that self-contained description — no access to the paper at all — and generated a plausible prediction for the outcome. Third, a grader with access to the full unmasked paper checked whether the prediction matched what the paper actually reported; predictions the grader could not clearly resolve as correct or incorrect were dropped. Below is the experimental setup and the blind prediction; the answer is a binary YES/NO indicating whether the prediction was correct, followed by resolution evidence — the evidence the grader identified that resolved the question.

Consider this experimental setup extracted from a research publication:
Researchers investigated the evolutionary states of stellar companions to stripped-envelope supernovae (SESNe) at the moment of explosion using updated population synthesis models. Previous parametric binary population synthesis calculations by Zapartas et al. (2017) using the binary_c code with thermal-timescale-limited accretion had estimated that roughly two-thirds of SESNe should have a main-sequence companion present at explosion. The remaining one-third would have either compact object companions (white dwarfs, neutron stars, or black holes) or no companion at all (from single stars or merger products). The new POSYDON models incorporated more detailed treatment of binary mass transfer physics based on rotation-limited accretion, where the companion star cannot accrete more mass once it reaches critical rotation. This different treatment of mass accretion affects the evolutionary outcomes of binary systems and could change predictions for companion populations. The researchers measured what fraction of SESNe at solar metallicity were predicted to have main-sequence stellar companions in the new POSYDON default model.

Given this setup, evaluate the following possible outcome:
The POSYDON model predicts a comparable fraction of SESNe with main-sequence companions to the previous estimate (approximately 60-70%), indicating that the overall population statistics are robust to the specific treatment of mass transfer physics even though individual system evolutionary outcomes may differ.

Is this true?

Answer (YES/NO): NO